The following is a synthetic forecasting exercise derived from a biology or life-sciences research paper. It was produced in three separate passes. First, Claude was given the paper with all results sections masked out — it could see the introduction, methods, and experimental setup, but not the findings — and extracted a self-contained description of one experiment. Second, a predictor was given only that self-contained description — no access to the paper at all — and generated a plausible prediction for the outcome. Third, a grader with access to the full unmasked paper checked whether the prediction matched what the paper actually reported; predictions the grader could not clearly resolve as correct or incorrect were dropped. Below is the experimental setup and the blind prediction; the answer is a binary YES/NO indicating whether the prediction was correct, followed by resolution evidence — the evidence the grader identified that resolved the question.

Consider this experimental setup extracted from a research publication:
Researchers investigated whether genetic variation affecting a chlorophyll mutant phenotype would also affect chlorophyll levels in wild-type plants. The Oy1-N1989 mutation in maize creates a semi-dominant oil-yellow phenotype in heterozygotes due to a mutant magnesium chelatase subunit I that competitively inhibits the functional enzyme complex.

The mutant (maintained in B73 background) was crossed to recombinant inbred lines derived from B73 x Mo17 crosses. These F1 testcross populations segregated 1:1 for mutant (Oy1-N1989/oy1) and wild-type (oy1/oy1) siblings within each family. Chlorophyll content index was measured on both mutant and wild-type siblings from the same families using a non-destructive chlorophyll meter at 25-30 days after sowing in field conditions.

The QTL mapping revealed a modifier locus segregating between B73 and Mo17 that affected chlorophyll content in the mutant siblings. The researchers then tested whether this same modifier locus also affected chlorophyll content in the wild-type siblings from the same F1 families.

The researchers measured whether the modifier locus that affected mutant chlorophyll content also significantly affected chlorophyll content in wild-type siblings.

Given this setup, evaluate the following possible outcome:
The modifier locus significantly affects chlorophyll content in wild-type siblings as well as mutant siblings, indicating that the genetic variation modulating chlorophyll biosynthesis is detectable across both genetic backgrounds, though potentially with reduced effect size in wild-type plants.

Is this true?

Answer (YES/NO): NO